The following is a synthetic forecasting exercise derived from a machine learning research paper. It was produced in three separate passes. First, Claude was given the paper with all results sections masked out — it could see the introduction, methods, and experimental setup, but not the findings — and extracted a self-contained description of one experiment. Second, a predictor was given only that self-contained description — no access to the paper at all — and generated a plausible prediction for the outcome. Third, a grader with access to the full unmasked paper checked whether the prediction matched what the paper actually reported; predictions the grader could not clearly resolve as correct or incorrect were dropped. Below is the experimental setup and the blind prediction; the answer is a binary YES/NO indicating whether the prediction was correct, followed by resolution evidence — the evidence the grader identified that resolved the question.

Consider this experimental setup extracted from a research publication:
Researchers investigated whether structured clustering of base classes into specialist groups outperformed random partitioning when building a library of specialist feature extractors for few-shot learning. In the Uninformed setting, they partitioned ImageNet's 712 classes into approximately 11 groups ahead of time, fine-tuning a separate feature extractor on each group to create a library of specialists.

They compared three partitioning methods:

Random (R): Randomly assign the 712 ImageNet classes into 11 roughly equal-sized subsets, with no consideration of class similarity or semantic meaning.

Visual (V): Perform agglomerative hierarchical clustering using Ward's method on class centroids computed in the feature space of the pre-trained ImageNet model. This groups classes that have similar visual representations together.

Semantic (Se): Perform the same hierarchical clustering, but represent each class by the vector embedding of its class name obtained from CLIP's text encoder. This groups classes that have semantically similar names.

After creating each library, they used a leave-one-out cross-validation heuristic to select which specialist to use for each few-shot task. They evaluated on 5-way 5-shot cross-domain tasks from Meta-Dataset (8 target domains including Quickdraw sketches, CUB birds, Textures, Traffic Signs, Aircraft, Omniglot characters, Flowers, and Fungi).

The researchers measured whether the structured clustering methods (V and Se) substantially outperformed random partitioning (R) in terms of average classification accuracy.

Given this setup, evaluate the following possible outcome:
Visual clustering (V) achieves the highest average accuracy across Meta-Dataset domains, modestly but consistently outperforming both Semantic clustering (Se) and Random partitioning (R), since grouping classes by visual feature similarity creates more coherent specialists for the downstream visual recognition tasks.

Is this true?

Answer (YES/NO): NO